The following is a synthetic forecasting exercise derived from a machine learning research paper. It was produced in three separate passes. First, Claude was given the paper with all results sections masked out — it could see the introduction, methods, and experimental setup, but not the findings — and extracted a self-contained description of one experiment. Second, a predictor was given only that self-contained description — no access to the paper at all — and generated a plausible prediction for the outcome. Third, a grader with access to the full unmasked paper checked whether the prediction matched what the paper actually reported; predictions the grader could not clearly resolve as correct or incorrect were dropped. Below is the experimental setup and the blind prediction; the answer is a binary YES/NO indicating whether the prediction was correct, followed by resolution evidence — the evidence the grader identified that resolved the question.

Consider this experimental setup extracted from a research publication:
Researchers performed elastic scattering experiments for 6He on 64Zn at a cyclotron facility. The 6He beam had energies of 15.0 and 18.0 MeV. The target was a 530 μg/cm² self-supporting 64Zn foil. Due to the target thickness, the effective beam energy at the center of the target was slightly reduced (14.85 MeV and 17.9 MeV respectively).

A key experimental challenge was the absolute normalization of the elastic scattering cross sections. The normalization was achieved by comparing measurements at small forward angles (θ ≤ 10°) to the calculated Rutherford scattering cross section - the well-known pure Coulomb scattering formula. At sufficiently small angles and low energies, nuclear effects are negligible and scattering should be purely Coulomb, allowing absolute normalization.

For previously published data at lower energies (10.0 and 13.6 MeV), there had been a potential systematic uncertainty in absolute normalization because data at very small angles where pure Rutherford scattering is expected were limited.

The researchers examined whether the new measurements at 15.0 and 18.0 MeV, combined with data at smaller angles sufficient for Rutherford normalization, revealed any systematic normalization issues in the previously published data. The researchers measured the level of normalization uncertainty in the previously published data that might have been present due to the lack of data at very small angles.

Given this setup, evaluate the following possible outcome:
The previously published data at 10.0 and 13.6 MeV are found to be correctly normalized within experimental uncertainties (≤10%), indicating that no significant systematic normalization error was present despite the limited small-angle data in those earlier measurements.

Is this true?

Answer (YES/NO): YES